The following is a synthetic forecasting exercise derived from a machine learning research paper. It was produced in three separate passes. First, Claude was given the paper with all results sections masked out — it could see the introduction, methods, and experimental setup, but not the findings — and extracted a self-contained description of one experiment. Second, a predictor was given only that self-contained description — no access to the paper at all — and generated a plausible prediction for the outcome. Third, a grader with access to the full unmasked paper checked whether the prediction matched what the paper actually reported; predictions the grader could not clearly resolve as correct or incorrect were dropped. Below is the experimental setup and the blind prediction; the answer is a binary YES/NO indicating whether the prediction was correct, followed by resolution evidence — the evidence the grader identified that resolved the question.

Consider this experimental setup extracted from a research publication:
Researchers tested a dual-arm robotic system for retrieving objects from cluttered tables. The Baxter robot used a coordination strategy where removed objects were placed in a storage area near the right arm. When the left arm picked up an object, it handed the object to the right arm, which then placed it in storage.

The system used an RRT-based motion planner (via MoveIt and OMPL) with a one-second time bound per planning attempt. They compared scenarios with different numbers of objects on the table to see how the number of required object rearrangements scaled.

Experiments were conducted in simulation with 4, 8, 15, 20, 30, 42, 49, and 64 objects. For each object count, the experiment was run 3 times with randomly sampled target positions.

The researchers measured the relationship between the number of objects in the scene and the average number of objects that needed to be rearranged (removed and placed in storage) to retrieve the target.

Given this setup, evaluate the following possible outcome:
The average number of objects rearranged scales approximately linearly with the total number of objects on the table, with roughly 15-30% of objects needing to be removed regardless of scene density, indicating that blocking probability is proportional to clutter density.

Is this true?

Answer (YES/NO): NO